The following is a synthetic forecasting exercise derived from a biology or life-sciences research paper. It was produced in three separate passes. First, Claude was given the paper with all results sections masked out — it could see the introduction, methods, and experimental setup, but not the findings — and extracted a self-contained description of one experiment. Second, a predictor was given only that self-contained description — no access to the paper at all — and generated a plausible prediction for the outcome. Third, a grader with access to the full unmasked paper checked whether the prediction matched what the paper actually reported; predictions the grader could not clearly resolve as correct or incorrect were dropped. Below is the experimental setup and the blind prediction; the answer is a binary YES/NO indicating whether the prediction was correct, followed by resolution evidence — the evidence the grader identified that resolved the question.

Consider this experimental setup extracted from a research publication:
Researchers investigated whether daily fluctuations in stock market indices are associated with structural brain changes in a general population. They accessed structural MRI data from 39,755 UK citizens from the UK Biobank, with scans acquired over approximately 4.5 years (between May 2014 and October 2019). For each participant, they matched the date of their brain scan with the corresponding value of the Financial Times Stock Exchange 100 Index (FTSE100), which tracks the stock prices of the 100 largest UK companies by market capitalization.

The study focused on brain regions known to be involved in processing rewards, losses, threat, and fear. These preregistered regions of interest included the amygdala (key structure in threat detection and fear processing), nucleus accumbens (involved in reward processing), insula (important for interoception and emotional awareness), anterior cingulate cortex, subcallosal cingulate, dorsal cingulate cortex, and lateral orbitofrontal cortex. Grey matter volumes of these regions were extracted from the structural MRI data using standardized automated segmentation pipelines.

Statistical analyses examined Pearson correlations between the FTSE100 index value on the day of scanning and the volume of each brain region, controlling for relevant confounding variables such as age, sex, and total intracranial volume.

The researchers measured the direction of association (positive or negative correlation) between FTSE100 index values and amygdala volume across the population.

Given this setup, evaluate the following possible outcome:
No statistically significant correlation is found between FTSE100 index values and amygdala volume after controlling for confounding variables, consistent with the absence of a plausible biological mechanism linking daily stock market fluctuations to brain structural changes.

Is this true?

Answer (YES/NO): NO